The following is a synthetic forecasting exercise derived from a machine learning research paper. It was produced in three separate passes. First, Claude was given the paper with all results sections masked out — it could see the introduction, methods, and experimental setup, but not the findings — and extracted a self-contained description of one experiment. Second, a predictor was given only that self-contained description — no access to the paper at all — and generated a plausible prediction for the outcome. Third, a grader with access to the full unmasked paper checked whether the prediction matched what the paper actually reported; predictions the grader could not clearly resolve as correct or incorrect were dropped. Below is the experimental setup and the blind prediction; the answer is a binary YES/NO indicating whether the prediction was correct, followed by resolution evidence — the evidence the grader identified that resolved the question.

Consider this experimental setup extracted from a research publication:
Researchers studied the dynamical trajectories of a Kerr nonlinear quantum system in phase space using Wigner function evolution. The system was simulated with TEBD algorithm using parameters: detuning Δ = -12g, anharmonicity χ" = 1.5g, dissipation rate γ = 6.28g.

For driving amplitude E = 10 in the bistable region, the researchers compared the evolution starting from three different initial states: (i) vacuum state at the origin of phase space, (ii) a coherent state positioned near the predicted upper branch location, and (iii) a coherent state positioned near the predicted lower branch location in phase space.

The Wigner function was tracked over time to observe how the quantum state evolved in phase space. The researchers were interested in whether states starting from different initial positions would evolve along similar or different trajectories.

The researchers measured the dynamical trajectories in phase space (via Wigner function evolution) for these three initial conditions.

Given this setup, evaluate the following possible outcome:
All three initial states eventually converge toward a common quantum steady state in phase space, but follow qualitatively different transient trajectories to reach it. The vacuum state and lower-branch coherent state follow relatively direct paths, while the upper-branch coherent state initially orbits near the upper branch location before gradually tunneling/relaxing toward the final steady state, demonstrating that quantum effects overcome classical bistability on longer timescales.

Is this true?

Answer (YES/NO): NO